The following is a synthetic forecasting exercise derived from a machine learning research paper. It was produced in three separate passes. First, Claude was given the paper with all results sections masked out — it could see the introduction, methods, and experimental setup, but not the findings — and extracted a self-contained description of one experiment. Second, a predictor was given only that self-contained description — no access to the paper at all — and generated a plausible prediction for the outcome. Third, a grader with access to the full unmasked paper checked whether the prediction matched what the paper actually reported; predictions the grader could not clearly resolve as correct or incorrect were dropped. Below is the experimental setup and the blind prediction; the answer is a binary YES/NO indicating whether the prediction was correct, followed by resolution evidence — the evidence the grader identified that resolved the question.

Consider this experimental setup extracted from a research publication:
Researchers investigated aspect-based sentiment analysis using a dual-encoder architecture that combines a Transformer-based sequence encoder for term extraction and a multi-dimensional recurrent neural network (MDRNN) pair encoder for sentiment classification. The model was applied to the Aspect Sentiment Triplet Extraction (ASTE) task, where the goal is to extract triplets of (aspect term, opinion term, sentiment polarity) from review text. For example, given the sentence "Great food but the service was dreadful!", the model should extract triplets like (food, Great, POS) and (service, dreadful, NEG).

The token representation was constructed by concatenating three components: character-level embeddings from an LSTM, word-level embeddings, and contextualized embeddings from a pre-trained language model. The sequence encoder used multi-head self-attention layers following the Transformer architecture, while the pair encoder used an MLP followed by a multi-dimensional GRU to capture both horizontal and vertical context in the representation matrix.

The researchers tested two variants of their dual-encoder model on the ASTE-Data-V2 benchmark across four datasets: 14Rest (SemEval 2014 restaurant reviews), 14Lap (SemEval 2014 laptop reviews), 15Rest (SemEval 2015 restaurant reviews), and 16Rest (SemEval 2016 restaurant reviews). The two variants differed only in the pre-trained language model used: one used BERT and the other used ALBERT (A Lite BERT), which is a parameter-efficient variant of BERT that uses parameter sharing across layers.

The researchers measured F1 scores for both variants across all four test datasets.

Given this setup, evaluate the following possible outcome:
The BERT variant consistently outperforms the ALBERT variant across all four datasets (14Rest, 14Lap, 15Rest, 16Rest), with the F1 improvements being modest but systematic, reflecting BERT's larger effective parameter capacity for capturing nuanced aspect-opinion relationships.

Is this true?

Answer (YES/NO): NO